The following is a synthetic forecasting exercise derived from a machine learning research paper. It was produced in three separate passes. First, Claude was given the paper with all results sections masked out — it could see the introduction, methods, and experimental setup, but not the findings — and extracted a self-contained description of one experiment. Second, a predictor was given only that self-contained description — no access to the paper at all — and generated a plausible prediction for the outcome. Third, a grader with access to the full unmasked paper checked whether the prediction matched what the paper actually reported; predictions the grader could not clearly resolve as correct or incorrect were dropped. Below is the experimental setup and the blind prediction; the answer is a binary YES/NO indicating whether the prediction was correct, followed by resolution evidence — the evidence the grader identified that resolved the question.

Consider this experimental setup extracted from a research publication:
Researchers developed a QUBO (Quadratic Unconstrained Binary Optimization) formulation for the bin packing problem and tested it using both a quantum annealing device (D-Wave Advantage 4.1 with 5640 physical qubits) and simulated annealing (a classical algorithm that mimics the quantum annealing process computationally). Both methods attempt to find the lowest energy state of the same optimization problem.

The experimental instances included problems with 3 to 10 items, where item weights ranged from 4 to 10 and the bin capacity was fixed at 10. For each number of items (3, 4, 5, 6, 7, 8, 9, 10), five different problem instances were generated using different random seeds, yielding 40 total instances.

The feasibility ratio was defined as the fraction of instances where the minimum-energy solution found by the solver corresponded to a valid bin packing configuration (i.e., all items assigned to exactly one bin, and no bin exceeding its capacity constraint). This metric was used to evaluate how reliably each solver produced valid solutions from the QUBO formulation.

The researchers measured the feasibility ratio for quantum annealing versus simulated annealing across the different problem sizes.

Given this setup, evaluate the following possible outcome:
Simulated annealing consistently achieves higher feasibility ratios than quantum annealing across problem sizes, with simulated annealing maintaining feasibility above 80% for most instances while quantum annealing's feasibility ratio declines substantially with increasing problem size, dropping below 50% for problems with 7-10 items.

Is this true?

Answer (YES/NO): NO